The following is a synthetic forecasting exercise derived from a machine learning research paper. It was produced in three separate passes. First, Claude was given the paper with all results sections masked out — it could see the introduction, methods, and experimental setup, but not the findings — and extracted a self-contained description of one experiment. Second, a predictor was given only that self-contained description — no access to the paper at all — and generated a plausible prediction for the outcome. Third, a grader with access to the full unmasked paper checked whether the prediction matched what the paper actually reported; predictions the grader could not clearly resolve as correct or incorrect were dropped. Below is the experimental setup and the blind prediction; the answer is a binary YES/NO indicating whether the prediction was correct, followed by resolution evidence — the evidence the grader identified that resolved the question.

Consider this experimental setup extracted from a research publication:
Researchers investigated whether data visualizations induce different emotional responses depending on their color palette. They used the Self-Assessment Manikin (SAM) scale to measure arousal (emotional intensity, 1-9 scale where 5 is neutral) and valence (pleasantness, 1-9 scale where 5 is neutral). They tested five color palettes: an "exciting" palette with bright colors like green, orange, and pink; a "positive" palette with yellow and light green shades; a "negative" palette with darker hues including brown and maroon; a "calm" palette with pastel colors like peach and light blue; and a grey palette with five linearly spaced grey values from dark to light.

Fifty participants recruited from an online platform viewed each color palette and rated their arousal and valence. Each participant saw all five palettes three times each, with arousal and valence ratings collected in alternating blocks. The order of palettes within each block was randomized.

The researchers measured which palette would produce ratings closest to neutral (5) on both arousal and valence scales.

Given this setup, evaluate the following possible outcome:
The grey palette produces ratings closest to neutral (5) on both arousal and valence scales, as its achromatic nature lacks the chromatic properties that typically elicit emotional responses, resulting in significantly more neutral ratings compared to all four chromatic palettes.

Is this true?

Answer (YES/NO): NO